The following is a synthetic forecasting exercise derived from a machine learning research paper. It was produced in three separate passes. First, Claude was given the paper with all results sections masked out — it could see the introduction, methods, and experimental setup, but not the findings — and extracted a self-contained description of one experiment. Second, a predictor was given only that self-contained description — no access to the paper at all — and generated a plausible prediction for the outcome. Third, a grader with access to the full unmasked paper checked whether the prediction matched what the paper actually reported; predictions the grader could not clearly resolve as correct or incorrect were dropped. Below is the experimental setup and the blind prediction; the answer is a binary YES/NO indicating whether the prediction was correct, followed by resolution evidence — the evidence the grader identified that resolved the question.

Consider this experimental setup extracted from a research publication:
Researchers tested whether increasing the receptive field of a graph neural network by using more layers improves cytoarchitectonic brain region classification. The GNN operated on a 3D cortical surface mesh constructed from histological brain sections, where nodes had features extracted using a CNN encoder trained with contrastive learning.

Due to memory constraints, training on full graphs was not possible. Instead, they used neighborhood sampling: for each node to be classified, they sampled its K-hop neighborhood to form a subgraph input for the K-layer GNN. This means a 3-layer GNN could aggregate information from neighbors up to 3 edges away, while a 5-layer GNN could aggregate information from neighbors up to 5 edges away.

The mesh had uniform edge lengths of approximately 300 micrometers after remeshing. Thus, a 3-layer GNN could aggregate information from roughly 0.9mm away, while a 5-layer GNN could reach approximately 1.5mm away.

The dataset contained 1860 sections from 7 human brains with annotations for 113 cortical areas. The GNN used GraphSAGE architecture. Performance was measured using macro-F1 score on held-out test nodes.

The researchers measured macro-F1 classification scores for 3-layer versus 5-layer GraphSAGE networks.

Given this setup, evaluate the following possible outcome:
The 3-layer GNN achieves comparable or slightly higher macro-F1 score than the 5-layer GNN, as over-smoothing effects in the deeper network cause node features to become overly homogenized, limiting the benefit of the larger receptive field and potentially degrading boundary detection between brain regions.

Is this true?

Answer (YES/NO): NO